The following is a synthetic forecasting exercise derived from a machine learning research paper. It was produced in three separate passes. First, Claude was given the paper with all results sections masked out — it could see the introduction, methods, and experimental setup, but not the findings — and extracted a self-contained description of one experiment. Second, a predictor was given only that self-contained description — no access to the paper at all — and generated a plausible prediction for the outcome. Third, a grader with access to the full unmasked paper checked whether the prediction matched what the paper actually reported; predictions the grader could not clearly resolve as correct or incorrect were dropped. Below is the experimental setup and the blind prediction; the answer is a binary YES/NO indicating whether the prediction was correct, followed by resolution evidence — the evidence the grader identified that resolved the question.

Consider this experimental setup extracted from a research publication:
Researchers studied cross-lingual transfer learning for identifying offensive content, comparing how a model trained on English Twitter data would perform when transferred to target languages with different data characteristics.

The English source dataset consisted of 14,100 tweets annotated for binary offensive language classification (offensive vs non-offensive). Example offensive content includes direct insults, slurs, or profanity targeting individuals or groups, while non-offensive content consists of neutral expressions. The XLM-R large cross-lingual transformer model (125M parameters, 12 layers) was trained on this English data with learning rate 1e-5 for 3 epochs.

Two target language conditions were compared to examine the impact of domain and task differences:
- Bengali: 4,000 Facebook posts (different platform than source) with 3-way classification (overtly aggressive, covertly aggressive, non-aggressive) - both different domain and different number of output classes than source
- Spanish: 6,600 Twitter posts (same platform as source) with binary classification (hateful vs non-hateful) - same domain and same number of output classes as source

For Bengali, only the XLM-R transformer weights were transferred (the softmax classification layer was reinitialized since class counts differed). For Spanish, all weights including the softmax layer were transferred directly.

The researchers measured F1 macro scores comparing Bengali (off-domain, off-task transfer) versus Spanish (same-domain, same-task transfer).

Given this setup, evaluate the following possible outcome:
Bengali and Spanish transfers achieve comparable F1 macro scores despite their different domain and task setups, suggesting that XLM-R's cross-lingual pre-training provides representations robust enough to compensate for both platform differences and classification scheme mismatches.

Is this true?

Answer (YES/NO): NO